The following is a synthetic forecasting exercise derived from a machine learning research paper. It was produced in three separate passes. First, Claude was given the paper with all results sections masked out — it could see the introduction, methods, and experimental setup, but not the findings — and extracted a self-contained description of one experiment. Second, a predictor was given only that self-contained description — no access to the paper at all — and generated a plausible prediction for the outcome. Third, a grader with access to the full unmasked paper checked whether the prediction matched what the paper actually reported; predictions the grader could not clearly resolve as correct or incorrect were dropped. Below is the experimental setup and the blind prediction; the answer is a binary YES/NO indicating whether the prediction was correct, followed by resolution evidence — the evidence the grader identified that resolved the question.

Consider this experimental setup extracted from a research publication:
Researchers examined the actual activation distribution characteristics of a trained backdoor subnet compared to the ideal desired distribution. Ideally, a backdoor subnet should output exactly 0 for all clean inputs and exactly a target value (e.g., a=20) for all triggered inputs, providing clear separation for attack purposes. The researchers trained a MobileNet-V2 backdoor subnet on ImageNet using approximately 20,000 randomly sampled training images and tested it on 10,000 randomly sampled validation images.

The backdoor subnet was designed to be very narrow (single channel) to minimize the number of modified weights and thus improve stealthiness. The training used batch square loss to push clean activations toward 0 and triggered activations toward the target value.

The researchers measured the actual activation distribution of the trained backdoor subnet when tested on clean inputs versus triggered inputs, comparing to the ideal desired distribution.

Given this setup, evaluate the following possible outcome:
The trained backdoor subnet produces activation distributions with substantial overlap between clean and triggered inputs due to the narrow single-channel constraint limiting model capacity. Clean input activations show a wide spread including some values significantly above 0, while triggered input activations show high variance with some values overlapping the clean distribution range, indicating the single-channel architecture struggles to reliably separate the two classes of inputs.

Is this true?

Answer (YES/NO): NO